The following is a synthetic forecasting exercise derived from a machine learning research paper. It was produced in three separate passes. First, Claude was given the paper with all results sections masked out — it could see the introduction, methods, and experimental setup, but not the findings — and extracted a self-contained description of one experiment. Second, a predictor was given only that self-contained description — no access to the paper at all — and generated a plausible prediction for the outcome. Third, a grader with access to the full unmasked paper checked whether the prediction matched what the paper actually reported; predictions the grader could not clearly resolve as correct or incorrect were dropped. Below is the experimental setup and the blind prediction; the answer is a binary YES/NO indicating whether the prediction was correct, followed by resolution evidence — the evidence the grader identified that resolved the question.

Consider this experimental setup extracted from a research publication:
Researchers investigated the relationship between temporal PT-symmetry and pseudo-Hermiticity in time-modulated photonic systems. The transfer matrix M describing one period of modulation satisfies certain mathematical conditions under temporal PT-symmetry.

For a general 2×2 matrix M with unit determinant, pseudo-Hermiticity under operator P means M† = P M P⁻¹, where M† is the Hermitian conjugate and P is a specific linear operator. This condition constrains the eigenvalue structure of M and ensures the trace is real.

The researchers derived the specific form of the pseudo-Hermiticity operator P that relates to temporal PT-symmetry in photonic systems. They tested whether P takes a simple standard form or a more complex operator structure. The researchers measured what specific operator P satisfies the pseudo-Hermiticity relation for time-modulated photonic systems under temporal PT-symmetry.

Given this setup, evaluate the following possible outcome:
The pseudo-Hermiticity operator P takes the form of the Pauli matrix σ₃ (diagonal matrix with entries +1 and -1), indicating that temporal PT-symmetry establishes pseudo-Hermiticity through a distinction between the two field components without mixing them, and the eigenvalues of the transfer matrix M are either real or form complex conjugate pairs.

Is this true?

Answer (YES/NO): YES